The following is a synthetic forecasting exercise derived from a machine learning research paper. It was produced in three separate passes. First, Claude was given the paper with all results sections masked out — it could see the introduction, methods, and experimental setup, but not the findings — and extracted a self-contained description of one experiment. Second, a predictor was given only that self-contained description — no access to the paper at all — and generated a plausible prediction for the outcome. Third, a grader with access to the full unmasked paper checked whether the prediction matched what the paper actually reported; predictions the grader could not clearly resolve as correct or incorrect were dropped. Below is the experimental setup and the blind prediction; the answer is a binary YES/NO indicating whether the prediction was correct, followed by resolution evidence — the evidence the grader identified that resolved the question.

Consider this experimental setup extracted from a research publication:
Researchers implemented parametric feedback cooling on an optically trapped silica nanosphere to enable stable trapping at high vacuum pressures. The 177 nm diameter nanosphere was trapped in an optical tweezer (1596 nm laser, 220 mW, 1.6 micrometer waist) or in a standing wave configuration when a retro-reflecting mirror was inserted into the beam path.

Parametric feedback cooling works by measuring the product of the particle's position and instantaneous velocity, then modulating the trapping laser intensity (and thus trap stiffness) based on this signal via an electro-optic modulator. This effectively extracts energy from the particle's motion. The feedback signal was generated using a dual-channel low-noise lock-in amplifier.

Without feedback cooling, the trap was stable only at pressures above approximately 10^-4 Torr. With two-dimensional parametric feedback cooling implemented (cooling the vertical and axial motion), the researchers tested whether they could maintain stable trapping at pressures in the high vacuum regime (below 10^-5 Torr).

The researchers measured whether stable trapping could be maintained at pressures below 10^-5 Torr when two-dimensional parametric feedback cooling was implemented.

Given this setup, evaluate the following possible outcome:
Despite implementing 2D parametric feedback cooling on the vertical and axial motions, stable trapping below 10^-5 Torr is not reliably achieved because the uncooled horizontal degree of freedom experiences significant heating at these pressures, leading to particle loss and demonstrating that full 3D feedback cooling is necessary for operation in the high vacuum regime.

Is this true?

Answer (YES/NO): NO